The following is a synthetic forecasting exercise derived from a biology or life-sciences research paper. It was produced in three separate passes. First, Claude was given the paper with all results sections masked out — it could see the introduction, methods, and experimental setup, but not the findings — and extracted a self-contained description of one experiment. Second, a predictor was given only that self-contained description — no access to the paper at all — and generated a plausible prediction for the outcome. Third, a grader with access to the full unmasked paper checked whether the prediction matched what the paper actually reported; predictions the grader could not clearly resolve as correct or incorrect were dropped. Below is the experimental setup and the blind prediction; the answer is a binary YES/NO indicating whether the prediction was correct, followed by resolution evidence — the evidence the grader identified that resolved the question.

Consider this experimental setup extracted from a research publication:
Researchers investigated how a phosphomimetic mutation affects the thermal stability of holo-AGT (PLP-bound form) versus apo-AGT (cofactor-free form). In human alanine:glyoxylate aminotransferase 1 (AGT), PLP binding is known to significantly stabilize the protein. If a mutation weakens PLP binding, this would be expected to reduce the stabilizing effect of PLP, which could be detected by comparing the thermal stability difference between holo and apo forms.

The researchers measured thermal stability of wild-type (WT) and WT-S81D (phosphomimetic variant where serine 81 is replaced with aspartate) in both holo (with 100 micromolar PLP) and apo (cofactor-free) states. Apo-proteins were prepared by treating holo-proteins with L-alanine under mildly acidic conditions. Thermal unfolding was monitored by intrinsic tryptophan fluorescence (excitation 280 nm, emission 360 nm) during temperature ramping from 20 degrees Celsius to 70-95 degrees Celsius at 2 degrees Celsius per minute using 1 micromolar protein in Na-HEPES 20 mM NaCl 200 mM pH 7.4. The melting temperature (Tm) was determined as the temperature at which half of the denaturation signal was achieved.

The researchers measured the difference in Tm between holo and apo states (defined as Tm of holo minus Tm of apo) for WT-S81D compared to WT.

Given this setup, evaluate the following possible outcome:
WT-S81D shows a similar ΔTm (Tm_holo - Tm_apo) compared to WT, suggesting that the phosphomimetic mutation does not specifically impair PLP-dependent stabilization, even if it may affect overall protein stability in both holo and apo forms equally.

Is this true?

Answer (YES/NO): NO